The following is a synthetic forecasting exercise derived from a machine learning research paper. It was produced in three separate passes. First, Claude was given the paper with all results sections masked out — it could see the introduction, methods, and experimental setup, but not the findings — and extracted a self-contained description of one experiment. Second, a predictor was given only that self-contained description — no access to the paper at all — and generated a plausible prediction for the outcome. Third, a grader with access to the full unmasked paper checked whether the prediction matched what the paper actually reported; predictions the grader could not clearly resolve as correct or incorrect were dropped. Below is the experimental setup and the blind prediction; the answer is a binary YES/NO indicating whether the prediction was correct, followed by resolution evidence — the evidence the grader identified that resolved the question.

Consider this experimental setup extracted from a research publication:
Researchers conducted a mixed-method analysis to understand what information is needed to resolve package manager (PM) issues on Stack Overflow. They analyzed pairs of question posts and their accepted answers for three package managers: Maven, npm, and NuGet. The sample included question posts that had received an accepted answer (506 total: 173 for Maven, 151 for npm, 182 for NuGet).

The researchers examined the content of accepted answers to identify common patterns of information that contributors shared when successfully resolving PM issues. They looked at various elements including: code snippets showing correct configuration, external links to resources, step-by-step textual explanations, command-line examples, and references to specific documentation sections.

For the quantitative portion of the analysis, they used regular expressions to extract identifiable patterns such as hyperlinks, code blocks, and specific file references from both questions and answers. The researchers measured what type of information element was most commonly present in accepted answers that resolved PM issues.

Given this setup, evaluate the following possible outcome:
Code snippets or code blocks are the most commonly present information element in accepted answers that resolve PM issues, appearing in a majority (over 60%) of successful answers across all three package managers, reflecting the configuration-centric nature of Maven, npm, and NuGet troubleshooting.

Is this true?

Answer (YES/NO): NO